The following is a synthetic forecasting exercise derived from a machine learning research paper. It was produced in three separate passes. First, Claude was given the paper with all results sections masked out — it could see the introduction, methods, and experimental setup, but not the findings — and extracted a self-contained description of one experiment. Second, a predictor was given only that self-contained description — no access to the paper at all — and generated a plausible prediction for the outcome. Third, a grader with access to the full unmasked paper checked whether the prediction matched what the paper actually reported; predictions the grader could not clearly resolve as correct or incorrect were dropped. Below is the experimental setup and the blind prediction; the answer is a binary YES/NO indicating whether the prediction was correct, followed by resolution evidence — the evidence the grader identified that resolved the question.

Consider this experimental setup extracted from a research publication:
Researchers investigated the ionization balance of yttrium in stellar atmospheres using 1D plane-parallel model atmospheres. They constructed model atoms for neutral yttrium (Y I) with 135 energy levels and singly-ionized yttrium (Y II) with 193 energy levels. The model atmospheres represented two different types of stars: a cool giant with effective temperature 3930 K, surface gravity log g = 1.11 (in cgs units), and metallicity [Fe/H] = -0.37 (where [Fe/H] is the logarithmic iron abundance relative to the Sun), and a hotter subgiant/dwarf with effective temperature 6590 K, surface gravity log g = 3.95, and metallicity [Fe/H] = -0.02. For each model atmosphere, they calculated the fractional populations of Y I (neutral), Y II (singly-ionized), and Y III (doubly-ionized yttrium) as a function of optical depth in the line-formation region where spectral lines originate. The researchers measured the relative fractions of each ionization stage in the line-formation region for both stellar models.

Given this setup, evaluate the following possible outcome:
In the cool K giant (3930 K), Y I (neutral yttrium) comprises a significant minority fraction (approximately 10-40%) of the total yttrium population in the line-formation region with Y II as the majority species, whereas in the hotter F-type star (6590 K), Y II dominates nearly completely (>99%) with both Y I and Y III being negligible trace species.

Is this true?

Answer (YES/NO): NO